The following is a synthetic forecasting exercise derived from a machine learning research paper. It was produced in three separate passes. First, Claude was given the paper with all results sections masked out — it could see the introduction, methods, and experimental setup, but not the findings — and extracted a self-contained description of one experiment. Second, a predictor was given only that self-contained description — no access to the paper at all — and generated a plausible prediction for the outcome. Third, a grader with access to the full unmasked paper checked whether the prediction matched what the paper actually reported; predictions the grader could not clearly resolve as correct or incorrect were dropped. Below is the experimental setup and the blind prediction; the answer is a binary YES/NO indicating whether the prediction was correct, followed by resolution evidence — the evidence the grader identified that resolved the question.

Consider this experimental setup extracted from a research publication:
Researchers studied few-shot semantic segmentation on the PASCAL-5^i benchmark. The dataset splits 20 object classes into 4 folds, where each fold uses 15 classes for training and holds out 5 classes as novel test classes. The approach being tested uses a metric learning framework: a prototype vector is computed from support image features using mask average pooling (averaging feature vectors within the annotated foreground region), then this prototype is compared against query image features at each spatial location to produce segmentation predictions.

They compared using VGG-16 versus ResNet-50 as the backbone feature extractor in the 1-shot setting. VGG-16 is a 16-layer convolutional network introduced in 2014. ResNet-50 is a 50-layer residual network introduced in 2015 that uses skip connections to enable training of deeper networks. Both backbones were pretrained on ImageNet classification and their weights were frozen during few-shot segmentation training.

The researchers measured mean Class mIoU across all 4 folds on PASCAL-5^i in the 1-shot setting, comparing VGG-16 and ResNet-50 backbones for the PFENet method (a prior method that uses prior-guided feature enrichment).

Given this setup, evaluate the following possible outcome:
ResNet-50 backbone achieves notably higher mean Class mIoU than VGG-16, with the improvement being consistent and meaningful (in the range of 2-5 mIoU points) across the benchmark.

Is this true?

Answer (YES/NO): NO